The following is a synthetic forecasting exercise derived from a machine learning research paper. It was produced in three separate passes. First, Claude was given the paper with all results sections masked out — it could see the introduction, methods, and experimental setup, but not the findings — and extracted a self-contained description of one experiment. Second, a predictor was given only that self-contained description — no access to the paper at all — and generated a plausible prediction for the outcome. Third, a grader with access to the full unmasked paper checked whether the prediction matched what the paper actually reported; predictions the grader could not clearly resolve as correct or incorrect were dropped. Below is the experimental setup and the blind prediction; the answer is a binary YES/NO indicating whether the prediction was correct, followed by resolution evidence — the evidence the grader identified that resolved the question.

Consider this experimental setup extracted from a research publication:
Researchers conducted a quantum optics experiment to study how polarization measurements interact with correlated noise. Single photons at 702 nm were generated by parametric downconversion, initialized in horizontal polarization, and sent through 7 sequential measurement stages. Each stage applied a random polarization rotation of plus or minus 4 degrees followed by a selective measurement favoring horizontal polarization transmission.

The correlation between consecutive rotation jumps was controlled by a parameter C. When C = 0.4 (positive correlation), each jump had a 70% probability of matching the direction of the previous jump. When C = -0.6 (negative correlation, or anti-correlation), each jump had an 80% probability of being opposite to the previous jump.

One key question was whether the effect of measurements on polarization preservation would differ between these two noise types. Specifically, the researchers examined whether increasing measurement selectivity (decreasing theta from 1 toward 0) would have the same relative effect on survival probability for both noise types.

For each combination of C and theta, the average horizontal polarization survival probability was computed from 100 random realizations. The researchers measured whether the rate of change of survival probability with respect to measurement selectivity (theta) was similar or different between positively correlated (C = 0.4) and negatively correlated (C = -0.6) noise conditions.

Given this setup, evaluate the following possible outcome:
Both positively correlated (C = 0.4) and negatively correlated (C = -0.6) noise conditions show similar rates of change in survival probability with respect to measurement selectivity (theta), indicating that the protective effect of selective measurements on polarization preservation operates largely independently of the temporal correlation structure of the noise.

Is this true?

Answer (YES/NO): NO